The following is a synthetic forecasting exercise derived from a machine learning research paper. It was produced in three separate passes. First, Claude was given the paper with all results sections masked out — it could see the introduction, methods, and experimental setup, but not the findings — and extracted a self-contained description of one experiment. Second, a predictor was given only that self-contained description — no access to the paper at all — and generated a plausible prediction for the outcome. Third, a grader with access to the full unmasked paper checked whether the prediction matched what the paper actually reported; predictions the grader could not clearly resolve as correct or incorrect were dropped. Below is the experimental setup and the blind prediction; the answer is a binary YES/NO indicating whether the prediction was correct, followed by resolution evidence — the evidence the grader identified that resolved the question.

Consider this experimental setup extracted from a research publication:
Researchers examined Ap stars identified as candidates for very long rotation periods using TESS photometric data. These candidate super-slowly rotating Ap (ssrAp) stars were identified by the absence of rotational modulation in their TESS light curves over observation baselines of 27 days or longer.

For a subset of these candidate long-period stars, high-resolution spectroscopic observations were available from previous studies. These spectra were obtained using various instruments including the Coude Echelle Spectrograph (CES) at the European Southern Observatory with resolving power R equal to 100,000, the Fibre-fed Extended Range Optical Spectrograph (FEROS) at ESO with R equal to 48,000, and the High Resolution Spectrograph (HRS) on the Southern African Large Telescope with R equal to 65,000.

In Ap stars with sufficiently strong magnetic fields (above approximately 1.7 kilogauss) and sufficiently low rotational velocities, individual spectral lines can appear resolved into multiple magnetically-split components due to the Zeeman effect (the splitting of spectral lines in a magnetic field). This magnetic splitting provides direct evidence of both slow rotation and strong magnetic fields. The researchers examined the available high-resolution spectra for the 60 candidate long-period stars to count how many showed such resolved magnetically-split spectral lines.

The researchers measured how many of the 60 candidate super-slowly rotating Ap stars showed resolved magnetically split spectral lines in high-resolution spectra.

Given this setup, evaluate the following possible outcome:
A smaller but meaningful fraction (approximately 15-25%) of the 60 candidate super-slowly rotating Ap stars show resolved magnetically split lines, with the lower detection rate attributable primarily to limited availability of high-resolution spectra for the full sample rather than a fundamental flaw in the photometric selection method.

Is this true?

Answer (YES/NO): NO